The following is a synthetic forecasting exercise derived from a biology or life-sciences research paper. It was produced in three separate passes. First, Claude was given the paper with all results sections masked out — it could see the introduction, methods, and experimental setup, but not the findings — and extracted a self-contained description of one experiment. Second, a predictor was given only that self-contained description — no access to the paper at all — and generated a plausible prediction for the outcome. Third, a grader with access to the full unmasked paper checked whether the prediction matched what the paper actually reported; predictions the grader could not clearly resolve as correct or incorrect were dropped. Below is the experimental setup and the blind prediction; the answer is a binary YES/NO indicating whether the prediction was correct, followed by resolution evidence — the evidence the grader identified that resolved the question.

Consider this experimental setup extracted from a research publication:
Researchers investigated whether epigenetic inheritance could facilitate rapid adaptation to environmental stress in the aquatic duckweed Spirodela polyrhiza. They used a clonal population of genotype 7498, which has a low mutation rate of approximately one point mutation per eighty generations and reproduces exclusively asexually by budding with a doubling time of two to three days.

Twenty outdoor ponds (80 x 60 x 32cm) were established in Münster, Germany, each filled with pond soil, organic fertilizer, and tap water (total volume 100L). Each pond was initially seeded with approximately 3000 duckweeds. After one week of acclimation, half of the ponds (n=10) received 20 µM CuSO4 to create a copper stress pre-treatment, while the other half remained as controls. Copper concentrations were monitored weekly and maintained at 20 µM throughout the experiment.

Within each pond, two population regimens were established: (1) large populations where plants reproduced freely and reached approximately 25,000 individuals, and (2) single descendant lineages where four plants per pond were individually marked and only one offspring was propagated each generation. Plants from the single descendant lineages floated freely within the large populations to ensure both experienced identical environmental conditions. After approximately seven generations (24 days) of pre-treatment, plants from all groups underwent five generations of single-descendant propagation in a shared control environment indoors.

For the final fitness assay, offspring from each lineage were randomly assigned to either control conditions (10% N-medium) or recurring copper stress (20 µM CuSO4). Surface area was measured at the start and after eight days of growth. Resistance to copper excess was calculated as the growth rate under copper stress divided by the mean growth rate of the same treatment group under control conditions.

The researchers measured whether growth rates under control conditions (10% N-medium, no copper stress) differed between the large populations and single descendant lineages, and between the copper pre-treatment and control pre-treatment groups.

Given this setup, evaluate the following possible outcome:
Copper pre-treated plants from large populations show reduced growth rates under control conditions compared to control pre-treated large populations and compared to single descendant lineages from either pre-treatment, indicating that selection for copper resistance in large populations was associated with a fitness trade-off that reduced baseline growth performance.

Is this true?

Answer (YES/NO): NO